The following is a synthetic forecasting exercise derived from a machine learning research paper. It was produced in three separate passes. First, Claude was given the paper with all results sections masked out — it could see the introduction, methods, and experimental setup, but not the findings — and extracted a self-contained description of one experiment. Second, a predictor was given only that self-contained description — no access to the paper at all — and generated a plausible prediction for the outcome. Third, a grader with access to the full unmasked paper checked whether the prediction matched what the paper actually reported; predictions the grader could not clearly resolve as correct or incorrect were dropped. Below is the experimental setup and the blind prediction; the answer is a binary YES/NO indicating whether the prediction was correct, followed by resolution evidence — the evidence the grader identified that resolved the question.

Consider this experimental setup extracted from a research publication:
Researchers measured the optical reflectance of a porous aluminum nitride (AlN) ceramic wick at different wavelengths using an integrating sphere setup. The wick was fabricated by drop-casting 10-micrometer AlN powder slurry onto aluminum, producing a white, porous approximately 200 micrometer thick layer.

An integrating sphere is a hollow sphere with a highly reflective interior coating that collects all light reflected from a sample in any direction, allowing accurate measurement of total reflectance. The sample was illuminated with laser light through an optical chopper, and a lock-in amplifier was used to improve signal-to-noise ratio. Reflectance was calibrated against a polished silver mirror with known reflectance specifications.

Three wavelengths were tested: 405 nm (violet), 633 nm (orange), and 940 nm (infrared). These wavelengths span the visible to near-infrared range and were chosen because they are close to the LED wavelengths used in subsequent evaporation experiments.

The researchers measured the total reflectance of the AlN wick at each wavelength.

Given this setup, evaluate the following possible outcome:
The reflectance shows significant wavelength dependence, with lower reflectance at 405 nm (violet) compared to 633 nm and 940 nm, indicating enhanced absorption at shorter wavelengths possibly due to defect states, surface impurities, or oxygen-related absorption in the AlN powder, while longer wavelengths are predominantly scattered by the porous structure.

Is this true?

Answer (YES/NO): NO